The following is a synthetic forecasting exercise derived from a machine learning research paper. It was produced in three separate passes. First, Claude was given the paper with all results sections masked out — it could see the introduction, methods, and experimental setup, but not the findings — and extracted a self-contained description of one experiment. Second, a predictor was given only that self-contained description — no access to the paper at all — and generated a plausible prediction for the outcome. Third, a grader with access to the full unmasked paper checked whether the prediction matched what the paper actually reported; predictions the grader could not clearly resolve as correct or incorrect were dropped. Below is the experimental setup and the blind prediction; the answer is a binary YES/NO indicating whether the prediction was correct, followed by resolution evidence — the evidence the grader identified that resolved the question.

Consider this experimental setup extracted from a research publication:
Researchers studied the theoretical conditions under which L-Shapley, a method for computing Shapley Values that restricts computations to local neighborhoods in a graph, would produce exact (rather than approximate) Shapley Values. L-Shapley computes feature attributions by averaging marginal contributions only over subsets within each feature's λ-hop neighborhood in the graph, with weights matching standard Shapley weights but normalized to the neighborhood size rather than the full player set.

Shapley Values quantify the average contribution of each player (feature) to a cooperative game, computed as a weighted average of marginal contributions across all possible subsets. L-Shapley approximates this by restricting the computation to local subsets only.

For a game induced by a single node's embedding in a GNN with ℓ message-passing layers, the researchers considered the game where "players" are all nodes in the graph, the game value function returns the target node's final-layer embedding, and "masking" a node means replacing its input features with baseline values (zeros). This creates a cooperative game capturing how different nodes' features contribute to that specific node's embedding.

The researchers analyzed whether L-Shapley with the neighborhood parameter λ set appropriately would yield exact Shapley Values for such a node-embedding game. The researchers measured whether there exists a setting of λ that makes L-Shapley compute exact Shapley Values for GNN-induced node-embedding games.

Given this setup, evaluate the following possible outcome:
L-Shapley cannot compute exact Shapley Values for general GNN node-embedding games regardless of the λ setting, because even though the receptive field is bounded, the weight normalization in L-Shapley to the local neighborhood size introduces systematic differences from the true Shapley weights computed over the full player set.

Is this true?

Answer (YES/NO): NO